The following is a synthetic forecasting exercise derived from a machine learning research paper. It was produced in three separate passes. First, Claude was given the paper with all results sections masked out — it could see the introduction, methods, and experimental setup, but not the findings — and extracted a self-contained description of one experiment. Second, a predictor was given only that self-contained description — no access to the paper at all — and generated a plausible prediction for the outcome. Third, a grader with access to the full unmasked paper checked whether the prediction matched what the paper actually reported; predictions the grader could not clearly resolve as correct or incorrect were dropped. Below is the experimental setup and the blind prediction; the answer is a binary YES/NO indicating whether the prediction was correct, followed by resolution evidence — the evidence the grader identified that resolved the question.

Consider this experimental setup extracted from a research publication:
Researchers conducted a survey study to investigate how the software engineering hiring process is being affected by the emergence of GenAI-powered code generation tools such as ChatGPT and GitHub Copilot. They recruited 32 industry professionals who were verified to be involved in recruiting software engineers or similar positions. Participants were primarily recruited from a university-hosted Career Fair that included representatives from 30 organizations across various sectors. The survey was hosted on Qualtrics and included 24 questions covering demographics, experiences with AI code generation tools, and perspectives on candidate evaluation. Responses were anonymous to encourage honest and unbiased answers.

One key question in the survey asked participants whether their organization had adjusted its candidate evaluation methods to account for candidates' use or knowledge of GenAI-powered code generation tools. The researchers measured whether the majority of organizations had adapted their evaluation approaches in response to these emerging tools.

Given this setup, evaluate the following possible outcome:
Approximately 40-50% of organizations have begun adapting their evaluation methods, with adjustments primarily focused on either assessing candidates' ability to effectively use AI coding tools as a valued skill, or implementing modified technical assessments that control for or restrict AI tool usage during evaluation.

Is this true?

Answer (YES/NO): NO